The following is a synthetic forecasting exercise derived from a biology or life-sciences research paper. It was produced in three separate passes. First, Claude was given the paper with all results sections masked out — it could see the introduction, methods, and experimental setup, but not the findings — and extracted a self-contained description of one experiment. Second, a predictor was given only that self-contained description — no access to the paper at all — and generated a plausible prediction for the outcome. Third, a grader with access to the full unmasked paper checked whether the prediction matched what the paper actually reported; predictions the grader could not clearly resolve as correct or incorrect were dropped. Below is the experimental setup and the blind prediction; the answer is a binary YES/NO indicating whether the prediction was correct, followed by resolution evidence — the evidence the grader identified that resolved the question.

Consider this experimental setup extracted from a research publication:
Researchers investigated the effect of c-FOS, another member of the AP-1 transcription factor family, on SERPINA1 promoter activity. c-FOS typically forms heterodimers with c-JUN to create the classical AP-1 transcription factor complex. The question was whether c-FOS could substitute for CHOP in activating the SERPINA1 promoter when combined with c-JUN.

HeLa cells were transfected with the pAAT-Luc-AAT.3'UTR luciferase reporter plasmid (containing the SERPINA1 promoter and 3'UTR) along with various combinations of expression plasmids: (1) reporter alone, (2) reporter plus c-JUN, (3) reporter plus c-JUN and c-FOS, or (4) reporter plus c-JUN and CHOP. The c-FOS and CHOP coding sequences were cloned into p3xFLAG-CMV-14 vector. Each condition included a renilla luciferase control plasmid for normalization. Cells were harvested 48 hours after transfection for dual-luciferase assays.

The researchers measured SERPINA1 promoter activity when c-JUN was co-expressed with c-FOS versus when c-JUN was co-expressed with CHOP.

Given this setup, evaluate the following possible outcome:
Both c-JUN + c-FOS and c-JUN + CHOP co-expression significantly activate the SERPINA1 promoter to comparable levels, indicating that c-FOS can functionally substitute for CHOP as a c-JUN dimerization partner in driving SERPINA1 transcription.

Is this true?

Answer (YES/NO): NO